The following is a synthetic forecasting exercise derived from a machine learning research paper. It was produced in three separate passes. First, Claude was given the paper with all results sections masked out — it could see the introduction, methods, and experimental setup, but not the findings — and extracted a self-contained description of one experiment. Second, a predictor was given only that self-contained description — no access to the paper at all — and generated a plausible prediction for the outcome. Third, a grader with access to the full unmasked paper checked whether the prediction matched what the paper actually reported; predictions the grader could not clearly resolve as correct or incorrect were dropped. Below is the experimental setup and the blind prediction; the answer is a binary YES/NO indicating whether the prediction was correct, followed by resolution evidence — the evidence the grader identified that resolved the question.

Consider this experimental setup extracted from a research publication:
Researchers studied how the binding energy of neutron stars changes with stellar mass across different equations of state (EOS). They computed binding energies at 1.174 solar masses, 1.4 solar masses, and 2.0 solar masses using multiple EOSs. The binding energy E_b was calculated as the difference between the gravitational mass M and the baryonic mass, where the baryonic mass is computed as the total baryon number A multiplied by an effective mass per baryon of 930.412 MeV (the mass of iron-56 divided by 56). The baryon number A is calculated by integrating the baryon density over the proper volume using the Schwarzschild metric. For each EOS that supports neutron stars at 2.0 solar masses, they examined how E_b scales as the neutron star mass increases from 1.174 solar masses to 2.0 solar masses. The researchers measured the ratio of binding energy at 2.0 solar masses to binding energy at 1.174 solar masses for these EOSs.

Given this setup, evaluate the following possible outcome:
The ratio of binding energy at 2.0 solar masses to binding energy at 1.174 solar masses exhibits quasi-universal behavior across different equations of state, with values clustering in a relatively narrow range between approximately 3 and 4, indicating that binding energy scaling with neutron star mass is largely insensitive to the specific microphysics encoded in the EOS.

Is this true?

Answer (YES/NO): YES